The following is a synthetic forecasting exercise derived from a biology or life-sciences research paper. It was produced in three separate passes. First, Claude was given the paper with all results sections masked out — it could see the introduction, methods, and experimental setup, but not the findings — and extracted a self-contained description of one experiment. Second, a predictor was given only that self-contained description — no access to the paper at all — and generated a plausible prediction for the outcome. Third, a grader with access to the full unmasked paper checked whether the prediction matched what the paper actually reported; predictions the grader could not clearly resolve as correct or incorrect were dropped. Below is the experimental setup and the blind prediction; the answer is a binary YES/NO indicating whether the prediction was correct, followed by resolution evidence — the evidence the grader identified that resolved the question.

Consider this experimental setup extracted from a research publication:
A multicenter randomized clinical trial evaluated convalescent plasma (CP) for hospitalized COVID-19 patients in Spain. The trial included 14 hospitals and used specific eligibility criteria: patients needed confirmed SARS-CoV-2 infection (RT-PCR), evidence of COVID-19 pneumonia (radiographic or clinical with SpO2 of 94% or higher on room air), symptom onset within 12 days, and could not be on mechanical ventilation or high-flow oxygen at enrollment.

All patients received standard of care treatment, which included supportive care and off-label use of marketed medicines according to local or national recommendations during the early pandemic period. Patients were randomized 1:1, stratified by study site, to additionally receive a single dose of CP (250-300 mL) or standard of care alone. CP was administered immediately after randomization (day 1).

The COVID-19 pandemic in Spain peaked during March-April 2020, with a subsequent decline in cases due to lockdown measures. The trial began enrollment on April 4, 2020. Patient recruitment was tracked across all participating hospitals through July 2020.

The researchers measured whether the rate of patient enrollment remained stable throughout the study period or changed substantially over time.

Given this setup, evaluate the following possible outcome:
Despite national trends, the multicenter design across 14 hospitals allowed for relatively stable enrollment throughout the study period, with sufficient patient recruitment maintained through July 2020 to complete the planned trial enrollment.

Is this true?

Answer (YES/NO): NO